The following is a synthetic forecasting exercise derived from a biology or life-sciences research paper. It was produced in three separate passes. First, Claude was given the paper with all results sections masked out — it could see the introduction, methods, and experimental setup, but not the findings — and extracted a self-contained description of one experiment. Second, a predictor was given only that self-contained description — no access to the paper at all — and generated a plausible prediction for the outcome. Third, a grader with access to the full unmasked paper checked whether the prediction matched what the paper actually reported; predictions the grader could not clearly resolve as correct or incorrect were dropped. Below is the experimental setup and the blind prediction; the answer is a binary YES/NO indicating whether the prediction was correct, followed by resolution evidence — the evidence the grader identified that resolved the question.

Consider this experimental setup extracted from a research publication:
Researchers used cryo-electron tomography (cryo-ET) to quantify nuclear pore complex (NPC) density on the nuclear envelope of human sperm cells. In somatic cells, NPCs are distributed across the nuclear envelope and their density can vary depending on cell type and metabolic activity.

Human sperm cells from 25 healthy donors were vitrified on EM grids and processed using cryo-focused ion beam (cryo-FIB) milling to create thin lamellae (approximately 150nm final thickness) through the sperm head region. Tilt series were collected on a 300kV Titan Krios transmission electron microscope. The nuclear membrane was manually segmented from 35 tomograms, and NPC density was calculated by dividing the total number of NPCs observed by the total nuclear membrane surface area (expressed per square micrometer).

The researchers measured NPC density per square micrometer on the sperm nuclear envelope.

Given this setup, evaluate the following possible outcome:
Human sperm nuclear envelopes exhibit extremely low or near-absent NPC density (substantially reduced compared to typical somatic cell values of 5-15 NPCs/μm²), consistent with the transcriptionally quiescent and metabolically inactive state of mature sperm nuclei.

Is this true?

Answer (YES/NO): NO